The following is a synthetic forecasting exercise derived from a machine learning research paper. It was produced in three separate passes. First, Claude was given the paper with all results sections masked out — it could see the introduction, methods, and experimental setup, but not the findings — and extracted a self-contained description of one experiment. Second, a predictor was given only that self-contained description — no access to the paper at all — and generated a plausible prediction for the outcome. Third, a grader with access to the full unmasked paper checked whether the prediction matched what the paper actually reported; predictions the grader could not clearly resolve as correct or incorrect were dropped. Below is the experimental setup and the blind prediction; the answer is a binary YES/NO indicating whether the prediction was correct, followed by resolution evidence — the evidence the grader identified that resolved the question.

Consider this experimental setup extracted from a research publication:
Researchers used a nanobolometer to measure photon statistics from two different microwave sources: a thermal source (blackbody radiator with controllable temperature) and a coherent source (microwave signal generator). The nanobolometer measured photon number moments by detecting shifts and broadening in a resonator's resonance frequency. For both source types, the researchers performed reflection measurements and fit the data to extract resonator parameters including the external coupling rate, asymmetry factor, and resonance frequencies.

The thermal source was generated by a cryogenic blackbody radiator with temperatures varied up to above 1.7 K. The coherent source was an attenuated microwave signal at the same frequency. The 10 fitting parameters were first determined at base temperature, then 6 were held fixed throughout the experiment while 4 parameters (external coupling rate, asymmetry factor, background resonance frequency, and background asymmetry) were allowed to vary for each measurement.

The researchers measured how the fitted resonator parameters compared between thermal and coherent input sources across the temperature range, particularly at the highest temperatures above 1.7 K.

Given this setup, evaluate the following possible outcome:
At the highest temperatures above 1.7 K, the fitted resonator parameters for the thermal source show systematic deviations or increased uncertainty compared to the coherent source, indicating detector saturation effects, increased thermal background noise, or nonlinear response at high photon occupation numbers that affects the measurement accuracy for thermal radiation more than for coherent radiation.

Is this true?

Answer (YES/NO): NO